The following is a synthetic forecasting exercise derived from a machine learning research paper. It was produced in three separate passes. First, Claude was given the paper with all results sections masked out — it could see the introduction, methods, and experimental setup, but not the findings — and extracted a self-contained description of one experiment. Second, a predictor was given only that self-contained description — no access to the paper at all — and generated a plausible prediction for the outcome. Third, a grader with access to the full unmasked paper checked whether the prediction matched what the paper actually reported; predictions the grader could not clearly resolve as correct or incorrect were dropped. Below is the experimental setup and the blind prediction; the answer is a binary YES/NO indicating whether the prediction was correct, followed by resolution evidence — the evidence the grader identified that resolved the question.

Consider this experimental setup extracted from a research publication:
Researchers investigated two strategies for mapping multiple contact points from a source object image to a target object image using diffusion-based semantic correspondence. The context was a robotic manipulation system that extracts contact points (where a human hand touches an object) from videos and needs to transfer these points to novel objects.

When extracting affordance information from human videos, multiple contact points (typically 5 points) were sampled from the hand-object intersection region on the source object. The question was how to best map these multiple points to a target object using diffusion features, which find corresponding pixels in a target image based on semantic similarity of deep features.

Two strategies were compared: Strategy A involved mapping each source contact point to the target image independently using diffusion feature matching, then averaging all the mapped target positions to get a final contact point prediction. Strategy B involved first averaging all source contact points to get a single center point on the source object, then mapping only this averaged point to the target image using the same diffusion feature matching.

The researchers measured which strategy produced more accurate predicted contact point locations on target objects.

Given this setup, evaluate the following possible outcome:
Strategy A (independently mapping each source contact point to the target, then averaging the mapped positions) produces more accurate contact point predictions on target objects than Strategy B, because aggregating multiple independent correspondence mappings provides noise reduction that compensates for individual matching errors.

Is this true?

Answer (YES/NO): YES